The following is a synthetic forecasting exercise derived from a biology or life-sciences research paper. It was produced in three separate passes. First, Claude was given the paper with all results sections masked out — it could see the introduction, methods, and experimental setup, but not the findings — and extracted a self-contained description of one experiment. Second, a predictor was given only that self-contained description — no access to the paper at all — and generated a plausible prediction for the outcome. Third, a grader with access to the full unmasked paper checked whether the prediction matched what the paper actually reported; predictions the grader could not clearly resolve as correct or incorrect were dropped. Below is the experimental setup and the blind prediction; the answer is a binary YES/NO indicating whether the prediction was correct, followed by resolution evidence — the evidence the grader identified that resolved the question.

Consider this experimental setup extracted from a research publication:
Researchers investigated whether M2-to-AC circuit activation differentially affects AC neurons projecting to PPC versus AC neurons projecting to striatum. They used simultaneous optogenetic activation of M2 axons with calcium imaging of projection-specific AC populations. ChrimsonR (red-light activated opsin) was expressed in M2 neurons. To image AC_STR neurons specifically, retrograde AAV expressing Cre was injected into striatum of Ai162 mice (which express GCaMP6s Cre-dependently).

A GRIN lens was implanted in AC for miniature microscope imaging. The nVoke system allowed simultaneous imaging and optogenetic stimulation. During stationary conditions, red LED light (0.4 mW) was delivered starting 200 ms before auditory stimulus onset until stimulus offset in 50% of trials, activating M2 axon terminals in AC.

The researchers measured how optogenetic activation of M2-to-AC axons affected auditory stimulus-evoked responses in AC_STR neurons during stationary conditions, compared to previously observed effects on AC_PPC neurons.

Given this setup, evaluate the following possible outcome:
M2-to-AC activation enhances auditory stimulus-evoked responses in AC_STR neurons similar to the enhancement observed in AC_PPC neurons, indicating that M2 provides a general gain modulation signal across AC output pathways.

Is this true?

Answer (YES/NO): NO